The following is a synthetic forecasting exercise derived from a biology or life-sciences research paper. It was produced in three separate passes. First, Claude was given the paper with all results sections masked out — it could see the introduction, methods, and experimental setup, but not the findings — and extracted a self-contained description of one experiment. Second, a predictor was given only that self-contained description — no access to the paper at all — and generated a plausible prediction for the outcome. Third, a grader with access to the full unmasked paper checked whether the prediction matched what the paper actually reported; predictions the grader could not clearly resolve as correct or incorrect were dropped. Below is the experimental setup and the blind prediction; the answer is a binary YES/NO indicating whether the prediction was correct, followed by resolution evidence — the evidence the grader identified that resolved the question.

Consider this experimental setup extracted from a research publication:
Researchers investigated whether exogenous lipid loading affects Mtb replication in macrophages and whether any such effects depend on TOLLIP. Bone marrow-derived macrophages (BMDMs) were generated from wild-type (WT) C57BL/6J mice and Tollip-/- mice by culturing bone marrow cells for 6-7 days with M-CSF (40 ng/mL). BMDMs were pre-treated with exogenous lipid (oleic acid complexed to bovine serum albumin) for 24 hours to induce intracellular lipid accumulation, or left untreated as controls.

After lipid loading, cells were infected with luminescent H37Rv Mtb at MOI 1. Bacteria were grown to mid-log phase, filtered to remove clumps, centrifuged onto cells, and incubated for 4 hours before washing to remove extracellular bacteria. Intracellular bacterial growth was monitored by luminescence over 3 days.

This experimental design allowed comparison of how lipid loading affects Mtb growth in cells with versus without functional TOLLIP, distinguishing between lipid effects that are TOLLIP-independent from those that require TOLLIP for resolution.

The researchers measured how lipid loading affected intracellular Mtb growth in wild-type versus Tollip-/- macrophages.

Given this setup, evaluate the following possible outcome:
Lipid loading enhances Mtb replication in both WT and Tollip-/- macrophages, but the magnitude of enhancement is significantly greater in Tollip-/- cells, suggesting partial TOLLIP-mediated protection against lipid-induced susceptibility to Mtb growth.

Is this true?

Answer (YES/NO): NO